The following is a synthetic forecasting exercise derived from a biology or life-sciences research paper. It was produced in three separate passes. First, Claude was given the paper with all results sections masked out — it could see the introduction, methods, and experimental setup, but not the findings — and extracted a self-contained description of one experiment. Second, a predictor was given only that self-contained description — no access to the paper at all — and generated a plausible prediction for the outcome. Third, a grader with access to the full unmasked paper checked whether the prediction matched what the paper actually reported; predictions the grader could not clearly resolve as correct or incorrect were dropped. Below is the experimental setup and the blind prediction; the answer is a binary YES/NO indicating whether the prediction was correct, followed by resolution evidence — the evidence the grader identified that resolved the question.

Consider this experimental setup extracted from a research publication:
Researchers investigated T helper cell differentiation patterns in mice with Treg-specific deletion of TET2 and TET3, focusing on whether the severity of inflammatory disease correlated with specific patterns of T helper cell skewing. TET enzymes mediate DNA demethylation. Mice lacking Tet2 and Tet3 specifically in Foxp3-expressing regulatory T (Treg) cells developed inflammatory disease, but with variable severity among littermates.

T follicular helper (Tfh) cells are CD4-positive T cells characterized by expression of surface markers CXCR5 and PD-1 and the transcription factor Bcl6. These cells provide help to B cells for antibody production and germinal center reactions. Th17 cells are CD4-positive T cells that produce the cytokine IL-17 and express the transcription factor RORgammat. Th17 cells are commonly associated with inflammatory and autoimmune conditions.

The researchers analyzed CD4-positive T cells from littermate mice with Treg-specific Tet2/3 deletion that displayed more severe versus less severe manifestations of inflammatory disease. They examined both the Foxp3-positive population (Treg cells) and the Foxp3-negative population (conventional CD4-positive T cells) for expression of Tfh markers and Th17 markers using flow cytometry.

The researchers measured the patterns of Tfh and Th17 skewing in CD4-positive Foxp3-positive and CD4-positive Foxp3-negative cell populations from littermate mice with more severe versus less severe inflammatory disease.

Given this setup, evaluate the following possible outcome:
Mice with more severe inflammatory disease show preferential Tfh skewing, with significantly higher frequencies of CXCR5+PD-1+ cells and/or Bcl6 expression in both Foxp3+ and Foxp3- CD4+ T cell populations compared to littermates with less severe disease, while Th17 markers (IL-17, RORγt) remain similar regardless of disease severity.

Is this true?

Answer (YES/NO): NO